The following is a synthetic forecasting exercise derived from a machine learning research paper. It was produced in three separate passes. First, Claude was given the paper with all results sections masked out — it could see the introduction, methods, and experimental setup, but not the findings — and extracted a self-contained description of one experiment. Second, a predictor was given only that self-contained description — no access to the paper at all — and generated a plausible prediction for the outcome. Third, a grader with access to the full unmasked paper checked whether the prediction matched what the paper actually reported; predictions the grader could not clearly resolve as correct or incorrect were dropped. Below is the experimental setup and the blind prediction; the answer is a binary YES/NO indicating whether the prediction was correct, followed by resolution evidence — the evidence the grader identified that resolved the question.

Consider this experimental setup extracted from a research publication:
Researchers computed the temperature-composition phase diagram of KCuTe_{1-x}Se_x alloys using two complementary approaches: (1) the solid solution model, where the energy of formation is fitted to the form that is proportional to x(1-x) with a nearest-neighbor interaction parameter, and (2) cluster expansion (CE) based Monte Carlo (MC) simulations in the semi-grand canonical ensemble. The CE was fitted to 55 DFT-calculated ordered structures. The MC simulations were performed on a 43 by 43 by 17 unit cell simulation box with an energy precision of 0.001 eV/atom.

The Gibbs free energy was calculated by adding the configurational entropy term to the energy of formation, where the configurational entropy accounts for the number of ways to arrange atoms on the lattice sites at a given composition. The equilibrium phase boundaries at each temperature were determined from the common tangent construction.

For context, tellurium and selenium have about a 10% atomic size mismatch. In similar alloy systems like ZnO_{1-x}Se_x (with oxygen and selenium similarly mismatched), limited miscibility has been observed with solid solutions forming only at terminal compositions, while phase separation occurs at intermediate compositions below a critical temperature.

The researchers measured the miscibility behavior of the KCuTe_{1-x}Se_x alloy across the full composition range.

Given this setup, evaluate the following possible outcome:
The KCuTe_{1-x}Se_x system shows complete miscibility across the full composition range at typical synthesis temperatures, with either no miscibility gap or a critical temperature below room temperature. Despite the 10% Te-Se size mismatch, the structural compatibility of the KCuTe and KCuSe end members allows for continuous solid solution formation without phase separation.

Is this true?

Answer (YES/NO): NO